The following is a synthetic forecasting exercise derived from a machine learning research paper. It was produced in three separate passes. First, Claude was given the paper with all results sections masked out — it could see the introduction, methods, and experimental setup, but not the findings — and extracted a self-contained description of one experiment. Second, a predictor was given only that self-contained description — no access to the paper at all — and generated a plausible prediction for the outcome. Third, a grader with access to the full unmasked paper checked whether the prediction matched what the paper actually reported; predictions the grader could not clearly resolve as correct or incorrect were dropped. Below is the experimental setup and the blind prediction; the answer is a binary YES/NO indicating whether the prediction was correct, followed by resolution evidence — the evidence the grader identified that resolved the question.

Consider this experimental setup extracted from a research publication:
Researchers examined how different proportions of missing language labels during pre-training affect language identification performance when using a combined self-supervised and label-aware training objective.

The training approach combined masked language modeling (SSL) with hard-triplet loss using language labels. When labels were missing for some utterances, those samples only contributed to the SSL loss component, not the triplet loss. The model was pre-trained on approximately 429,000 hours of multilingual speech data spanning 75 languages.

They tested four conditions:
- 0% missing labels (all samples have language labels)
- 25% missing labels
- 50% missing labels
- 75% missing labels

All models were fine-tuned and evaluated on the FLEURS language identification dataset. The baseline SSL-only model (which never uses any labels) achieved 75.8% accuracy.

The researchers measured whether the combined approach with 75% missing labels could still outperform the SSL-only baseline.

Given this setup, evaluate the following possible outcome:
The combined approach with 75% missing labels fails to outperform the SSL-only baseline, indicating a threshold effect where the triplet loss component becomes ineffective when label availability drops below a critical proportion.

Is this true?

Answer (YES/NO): NO